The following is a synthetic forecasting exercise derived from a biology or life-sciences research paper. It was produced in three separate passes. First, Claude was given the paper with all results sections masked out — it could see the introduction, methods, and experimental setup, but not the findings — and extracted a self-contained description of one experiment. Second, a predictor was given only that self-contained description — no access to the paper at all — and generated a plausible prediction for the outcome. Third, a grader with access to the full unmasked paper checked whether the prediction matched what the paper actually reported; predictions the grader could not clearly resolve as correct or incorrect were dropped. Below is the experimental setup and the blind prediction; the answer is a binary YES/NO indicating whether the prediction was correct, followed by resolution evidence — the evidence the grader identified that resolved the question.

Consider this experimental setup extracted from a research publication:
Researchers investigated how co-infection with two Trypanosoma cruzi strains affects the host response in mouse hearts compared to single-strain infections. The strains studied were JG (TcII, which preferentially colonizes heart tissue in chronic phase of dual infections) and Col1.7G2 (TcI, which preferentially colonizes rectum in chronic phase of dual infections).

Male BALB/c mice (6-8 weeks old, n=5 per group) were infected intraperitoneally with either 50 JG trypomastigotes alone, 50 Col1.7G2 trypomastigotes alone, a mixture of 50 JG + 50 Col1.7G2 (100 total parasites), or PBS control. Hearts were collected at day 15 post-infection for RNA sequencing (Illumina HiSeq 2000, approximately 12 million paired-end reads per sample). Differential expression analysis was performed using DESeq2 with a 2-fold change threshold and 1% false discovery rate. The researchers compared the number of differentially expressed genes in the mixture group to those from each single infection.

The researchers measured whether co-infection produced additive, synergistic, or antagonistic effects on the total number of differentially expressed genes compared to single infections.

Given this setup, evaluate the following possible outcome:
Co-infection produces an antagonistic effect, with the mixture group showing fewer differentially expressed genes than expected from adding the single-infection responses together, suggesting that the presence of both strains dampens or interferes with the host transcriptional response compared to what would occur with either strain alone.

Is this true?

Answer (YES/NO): NO